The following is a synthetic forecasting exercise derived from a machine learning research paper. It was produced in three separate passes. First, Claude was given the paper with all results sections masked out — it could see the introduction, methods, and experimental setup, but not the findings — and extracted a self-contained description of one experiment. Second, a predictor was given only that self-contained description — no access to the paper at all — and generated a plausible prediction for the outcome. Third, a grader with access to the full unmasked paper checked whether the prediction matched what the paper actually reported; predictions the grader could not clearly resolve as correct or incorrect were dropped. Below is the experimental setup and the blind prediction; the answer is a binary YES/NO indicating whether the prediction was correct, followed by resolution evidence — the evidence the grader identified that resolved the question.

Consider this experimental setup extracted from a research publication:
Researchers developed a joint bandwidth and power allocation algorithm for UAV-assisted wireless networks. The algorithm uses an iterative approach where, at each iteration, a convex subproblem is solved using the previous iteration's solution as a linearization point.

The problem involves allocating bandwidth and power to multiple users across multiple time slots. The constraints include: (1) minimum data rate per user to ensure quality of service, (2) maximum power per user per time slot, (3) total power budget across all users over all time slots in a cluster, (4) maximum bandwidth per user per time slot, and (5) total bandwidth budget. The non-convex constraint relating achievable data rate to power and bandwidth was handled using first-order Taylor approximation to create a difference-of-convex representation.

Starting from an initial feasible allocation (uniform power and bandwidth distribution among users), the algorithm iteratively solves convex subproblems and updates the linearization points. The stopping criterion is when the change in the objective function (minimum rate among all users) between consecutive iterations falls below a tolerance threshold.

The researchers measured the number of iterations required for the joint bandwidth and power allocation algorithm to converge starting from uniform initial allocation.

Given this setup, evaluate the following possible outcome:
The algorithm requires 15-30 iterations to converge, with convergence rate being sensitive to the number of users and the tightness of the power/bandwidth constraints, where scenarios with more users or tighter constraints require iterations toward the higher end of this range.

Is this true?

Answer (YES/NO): NO